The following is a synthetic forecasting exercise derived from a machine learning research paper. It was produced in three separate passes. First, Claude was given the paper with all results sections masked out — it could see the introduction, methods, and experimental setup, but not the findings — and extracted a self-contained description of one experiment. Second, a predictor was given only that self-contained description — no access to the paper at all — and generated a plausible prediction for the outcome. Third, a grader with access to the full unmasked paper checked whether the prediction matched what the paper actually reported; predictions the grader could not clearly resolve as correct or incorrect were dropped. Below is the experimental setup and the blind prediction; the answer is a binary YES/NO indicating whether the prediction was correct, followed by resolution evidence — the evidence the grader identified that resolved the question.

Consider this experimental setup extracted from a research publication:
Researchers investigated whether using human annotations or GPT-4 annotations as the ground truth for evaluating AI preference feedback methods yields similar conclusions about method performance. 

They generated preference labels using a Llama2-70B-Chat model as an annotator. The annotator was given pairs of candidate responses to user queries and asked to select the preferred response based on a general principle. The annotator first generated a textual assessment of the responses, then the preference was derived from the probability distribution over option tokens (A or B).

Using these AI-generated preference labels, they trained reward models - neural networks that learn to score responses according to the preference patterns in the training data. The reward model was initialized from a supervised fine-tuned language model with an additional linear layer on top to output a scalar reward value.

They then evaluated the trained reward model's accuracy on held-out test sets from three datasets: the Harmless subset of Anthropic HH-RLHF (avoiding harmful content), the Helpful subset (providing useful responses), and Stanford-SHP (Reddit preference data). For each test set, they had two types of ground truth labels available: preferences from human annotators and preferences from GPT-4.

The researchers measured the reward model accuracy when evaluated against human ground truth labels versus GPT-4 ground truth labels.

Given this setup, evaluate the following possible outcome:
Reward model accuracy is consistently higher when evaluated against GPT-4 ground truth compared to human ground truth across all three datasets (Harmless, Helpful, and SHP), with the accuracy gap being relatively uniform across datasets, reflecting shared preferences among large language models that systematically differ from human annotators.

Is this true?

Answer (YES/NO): NO